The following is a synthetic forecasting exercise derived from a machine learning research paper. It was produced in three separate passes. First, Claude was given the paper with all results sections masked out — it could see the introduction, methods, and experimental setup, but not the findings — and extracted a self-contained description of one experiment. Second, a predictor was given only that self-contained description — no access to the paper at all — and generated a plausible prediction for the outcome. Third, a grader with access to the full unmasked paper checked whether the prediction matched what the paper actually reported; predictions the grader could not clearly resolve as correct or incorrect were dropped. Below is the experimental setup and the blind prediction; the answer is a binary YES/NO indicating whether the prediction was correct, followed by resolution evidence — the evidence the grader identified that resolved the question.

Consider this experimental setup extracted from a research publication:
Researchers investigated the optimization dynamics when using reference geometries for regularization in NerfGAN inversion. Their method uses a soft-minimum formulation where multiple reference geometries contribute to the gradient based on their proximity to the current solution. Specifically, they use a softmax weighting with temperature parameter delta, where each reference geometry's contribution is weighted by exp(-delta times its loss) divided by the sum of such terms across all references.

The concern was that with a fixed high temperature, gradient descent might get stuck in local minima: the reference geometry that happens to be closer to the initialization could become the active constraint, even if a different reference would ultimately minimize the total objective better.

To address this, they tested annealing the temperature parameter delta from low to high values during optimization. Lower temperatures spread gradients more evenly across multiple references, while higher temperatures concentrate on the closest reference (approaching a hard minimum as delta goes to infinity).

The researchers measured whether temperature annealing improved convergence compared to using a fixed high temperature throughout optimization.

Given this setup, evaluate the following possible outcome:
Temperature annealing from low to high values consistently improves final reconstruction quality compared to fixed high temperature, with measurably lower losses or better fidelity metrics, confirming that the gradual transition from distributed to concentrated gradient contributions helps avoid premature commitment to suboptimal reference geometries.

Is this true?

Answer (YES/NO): YES